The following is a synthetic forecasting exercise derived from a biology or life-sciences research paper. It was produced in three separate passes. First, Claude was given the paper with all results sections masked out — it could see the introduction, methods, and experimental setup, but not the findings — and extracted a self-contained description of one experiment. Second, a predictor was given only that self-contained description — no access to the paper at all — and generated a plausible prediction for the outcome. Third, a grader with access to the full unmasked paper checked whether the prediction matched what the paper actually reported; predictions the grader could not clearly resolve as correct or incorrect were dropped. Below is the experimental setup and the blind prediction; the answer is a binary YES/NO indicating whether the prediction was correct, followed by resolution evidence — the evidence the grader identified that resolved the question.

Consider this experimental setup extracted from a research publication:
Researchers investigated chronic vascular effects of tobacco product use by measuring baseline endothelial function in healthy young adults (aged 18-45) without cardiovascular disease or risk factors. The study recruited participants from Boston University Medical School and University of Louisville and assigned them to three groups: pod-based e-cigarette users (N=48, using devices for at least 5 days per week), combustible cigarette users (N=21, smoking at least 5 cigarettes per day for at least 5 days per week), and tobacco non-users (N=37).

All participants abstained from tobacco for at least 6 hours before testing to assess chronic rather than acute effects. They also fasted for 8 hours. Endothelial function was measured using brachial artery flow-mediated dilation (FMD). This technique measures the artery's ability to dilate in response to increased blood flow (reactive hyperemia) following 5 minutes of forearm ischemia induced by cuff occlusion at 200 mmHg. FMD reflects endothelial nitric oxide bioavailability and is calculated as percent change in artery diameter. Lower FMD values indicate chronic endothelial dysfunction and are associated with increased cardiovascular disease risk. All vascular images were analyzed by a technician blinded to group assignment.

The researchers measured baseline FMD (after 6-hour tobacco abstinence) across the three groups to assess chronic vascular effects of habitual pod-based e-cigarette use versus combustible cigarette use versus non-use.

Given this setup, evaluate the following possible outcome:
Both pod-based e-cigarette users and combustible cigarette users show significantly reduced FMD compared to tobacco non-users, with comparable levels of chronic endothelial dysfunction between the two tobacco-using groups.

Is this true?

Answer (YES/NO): NO